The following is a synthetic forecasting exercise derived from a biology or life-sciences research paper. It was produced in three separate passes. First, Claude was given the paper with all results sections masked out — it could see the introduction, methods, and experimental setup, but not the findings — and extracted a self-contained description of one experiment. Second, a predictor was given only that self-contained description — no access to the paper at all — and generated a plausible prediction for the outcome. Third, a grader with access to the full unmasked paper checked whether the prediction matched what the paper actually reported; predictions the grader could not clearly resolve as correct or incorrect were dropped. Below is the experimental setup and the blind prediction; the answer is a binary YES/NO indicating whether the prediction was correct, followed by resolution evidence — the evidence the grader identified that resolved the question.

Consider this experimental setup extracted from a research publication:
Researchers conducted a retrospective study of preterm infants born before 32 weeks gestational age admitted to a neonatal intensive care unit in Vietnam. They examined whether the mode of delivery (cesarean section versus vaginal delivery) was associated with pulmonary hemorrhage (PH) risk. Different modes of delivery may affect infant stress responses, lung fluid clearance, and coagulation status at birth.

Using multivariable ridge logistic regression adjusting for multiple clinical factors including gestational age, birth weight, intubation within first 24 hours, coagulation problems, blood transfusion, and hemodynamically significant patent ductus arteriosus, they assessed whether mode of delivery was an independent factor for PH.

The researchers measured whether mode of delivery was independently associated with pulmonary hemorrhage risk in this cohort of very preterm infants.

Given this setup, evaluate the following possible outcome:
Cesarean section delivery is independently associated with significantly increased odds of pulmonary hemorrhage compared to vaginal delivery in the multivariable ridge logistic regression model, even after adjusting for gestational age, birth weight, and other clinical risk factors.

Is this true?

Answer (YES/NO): NO